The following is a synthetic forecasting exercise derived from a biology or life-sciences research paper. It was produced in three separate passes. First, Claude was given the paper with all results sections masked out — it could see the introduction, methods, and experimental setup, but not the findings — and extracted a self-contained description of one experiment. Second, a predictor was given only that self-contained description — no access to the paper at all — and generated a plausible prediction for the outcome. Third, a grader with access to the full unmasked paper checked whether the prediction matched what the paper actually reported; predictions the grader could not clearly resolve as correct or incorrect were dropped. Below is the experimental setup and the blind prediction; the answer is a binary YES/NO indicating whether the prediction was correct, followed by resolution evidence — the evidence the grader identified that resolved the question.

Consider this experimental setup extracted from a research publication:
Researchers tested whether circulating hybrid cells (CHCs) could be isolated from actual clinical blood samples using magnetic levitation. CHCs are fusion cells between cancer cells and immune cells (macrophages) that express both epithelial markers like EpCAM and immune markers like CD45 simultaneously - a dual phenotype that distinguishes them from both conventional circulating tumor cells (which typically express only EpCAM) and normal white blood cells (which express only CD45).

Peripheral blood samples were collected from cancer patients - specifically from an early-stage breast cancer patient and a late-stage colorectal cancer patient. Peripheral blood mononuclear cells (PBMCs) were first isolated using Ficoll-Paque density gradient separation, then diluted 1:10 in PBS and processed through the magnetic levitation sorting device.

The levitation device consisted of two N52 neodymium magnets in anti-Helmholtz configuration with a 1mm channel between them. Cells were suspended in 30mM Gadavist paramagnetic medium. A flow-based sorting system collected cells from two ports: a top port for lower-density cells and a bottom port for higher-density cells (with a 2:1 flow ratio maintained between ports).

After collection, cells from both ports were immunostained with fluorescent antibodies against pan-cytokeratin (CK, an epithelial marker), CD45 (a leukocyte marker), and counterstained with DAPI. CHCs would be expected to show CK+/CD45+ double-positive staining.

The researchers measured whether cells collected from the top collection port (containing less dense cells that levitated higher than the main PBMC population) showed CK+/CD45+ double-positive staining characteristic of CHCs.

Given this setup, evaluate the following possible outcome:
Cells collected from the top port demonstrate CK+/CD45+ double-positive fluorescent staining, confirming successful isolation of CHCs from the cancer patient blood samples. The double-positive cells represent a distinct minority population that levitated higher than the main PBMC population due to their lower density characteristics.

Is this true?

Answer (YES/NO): YES